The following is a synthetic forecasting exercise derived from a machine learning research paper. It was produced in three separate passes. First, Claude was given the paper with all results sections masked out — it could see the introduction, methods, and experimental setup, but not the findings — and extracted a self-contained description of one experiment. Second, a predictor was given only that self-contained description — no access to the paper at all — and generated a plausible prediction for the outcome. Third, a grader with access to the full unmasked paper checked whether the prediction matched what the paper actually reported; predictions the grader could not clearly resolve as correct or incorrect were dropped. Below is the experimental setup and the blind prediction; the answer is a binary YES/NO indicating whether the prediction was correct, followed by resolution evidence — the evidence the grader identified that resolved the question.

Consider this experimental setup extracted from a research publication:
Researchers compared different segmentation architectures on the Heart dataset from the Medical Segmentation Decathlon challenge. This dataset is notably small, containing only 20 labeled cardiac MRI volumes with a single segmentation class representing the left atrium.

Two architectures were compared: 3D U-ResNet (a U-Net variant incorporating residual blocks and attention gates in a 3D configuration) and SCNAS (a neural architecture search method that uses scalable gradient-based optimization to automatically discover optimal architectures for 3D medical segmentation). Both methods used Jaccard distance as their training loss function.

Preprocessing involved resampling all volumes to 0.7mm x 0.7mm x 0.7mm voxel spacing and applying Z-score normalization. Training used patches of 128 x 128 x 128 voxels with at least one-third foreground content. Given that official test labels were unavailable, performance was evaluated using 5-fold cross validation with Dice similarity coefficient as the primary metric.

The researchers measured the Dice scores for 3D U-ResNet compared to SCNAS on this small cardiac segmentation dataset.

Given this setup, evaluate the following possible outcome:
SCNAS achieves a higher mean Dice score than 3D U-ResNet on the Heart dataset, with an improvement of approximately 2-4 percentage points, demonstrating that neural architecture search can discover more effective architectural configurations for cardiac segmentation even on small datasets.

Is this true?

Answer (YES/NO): NO